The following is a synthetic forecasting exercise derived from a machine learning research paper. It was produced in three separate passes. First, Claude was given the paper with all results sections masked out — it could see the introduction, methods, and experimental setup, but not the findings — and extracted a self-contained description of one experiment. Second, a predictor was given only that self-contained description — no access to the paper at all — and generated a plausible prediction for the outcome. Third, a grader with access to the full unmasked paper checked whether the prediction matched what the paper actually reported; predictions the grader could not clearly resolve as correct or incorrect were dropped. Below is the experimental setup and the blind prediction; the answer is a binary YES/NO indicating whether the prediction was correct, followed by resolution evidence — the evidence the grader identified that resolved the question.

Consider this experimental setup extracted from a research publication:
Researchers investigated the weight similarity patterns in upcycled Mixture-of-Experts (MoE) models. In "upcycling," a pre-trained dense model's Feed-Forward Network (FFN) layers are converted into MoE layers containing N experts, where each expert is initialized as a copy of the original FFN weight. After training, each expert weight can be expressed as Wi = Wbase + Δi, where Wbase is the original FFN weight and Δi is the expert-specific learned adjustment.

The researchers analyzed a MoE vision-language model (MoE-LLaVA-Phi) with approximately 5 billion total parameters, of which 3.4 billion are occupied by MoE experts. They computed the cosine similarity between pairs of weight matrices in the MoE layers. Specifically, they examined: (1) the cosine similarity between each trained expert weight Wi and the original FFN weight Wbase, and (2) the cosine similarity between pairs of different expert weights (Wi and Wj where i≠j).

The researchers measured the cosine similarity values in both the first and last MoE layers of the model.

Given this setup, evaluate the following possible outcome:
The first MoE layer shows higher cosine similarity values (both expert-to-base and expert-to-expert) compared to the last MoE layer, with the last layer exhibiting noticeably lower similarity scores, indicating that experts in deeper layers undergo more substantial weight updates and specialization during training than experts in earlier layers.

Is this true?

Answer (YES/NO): NO